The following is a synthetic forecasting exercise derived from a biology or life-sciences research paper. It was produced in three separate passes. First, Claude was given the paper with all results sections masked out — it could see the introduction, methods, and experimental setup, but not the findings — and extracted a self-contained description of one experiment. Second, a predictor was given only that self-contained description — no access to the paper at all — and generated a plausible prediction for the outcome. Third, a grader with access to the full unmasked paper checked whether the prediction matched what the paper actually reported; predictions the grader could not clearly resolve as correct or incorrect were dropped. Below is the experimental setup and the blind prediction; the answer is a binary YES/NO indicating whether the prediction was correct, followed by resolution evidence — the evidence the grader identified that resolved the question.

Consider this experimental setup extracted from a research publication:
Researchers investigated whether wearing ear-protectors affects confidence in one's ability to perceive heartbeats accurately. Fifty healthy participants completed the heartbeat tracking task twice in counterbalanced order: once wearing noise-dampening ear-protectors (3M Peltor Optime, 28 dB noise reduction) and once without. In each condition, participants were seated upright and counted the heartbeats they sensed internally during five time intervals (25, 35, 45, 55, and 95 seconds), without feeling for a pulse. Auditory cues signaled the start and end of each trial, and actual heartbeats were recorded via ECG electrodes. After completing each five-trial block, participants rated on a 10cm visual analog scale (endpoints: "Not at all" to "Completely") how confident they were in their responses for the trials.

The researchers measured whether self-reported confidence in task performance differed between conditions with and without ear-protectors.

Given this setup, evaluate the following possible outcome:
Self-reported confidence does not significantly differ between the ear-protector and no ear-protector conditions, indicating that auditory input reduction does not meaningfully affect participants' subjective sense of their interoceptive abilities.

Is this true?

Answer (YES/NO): NO